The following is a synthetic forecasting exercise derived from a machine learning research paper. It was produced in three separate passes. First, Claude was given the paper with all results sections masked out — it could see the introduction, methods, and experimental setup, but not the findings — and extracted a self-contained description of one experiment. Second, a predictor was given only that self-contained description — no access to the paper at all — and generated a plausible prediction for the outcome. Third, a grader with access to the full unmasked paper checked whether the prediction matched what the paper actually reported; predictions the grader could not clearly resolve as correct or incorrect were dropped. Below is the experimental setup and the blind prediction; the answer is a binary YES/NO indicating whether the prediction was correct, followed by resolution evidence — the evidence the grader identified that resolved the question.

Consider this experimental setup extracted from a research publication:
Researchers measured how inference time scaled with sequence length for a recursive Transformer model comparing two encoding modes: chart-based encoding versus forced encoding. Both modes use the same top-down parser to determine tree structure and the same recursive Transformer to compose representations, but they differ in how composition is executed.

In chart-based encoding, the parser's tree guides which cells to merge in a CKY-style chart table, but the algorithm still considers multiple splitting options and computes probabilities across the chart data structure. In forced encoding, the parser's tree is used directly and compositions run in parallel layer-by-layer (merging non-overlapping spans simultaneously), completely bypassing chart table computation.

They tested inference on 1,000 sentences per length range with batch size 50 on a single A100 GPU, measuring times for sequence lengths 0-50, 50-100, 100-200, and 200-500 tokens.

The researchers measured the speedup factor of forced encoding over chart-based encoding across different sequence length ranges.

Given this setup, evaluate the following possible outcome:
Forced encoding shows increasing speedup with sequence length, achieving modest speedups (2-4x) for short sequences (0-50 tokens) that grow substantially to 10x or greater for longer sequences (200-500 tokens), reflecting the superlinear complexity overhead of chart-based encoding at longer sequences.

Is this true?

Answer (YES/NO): YES